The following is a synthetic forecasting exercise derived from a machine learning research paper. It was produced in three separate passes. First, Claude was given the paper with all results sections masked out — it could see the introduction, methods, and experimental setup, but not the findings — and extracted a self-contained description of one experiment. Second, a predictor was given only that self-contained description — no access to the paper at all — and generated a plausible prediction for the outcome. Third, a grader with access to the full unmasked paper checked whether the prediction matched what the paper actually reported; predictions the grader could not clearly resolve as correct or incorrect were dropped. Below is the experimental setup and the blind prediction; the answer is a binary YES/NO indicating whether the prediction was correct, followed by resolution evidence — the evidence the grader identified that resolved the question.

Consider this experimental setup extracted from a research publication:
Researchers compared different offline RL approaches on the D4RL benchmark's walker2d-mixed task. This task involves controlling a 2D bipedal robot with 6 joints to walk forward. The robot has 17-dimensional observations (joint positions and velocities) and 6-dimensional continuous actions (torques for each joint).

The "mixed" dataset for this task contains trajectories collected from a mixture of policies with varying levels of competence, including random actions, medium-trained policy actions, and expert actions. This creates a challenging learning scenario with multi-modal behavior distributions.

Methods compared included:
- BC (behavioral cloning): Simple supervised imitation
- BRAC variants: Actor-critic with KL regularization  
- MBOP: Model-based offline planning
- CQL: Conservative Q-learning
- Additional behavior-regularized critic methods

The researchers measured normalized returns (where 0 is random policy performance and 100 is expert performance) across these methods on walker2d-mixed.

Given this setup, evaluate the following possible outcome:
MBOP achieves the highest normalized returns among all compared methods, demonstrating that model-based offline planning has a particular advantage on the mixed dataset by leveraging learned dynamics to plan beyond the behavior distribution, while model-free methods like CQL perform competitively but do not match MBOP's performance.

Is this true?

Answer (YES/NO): NO